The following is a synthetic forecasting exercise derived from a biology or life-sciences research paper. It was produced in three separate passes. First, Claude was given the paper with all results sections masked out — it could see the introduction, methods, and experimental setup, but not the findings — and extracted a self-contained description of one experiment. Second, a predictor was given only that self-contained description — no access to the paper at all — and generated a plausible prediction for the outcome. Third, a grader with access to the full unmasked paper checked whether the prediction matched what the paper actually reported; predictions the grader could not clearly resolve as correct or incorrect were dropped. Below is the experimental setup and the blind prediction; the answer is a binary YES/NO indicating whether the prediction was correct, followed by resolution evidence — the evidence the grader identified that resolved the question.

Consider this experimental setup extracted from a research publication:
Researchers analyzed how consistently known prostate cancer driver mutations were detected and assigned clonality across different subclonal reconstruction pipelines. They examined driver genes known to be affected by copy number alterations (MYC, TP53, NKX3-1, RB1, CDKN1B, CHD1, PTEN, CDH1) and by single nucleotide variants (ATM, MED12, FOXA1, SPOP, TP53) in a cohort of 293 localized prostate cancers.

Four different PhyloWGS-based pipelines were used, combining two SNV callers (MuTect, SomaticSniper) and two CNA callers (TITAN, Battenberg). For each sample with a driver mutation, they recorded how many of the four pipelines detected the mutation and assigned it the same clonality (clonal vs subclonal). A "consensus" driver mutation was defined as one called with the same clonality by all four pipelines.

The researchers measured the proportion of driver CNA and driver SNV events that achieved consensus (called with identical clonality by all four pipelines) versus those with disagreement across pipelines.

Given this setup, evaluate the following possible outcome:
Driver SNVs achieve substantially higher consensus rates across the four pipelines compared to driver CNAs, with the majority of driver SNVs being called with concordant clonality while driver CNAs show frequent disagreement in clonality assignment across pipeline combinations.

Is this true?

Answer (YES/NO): NO